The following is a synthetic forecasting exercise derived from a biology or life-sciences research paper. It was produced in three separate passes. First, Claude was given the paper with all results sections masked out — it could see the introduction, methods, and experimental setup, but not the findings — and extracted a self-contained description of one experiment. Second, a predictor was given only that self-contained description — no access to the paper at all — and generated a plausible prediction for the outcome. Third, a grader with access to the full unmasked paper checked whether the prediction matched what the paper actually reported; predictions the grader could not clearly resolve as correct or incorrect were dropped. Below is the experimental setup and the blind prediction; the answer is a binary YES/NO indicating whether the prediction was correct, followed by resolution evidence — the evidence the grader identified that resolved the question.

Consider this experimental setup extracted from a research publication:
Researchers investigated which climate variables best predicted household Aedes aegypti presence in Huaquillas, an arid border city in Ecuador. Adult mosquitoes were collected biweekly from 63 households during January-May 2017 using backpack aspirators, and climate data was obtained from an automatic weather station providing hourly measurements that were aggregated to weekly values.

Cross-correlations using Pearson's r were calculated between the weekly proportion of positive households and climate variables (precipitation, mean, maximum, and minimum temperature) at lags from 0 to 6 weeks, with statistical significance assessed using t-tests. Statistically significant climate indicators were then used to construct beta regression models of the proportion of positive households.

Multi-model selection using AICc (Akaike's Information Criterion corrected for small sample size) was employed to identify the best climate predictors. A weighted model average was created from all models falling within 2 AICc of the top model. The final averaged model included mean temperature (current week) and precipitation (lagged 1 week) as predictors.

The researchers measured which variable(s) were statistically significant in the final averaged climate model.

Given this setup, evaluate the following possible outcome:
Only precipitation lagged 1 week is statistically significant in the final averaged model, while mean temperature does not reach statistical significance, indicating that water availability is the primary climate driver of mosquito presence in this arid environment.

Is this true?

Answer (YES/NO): NO